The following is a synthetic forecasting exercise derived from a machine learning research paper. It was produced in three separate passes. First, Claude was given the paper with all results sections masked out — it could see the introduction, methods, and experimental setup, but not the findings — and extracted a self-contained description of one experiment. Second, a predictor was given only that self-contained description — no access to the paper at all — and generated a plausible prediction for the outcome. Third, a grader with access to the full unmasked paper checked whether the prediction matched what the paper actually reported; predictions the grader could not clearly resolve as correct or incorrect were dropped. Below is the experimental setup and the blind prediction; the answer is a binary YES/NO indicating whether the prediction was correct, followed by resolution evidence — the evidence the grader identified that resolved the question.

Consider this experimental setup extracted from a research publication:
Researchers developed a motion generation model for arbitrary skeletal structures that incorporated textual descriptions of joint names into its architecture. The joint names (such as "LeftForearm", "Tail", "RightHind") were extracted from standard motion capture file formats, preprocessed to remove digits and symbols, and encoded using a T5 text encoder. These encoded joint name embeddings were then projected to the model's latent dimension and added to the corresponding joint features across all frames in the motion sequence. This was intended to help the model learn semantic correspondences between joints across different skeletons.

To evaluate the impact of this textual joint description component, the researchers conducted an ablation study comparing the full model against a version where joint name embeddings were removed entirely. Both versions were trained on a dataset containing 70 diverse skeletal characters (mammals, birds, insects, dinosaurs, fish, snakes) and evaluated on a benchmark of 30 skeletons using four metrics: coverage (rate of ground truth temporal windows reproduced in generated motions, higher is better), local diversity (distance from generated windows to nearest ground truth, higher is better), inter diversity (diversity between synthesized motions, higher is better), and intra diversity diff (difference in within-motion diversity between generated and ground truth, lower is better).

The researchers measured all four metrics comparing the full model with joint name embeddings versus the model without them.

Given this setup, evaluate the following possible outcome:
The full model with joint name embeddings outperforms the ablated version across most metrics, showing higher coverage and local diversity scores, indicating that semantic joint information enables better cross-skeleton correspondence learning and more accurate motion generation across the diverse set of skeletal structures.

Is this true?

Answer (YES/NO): NO